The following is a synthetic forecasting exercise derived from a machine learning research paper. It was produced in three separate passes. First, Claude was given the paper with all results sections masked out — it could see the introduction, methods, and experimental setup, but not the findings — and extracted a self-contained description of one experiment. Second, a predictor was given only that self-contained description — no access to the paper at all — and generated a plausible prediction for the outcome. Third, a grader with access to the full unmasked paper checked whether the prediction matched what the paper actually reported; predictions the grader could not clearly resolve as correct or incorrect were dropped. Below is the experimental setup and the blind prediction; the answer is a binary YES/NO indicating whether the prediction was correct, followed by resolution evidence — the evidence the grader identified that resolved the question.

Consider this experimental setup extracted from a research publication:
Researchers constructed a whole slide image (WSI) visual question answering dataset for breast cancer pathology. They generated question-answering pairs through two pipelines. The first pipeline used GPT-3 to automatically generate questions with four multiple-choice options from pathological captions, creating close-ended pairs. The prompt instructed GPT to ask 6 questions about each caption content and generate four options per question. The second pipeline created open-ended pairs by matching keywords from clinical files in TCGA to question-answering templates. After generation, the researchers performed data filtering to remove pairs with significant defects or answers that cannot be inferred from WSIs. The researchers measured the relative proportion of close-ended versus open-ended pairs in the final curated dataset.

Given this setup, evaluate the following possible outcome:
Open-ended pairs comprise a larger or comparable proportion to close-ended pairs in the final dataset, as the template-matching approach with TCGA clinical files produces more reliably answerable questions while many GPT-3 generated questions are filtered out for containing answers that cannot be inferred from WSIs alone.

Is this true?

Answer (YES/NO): YES